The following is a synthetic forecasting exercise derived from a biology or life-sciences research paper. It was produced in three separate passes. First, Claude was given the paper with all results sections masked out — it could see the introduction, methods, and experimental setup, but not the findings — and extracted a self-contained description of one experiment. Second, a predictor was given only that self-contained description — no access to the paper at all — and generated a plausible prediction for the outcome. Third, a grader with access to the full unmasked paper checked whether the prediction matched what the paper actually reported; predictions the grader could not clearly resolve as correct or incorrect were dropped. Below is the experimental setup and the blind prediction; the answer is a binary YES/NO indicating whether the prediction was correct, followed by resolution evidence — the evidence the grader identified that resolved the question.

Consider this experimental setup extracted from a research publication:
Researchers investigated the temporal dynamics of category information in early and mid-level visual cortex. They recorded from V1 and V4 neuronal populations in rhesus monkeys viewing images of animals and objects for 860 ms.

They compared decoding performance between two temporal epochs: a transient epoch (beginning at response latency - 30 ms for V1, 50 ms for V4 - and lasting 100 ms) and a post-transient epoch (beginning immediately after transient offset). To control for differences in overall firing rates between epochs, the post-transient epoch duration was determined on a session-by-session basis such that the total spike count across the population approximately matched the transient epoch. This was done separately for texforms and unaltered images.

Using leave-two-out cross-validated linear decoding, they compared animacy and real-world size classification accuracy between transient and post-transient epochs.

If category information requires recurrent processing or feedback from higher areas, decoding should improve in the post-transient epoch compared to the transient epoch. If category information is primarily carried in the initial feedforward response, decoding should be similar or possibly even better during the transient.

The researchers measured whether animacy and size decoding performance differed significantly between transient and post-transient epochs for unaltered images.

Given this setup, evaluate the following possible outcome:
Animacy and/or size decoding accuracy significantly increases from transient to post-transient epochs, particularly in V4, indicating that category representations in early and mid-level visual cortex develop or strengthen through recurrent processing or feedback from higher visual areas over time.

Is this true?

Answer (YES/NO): NO